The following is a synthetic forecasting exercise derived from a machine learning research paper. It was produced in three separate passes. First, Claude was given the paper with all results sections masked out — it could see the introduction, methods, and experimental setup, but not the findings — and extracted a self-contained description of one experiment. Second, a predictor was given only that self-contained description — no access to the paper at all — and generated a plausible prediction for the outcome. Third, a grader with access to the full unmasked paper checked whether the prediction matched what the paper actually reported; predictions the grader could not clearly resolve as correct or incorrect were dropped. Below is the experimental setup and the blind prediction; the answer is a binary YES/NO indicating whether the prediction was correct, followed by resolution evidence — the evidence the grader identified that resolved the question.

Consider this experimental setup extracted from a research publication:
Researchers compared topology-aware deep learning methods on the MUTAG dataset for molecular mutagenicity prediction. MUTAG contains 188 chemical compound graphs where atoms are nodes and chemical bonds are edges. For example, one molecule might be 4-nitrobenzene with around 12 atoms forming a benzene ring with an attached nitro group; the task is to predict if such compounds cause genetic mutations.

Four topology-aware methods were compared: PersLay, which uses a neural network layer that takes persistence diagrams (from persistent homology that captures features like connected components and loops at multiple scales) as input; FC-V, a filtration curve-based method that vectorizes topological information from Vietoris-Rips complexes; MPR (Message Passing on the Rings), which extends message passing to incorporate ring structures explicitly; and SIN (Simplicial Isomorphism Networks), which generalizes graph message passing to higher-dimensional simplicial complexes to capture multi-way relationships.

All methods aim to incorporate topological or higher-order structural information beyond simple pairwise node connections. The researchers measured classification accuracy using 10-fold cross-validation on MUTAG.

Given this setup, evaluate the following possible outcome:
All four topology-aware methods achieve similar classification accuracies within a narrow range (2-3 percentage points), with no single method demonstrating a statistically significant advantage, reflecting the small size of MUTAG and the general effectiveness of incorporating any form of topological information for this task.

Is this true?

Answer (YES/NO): NO